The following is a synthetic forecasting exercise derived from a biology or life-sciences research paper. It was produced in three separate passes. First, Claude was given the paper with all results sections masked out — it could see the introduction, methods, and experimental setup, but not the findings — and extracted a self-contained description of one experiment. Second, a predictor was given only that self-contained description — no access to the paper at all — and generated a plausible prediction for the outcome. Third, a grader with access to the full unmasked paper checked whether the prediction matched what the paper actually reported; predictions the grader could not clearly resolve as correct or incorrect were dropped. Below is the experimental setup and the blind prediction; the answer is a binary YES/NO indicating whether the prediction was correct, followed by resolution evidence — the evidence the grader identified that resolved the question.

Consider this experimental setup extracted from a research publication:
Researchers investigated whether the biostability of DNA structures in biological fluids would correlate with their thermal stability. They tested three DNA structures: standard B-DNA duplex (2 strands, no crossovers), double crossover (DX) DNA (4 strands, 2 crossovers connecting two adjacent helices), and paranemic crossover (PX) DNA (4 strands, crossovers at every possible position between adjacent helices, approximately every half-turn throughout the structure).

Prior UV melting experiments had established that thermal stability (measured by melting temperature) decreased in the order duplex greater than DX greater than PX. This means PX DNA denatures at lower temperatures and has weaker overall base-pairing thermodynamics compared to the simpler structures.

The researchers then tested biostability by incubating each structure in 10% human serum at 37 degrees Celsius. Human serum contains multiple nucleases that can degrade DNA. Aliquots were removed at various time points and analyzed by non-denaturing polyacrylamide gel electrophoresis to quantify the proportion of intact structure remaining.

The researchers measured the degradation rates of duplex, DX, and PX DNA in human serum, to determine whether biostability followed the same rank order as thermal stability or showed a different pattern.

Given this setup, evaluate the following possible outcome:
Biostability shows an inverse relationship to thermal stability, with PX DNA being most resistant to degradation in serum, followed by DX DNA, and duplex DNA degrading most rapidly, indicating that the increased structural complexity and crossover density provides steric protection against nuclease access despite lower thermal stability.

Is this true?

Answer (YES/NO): YES